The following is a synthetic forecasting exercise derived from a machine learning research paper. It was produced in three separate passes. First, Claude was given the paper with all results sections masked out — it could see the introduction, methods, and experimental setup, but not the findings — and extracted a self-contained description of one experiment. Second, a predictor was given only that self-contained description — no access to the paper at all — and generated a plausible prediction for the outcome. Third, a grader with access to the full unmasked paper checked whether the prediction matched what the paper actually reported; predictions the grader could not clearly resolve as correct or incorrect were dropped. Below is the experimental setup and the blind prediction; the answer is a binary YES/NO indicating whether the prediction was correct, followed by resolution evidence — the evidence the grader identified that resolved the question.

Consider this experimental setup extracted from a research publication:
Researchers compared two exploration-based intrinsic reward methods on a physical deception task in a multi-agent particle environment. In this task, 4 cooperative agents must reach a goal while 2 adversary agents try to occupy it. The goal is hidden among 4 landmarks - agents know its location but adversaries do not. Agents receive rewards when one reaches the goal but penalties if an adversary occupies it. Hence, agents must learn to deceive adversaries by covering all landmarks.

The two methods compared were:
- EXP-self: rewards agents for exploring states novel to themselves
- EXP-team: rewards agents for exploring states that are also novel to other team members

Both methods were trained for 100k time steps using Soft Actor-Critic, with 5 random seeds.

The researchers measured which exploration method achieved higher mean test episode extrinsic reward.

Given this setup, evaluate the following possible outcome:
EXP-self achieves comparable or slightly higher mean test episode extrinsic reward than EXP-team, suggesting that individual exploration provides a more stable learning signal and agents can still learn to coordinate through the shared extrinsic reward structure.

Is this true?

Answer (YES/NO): NO